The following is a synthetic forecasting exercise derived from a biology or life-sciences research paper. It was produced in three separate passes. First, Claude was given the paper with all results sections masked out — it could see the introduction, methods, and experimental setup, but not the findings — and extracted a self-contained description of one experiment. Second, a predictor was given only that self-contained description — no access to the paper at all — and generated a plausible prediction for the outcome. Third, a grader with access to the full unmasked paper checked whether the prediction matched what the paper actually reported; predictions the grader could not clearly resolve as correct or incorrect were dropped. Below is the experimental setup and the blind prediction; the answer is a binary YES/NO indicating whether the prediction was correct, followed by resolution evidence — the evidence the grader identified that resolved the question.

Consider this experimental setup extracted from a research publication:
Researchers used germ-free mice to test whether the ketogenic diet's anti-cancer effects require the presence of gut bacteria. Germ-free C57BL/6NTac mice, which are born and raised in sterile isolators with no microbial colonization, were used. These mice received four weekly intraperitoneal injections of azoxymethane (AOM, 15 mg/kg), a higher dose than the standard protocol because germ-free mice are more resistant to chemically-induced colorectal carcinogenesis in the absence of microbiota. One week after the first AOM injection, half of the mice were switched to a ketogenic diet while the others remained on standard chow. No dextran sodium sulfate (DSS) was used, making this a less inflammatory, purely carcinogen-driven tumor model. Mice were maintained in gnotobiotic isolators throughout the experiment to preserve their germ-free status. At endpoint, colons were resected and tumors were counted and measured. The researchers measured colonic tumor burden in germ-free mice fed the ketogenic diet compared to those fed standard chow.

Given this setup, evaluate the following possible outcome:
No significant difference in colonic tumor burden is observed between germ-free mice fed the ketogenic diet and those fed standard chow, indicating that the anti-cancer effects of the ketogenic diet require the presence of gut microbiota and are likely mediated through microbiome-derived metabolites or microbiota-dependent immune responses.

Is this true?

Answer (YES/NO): NO